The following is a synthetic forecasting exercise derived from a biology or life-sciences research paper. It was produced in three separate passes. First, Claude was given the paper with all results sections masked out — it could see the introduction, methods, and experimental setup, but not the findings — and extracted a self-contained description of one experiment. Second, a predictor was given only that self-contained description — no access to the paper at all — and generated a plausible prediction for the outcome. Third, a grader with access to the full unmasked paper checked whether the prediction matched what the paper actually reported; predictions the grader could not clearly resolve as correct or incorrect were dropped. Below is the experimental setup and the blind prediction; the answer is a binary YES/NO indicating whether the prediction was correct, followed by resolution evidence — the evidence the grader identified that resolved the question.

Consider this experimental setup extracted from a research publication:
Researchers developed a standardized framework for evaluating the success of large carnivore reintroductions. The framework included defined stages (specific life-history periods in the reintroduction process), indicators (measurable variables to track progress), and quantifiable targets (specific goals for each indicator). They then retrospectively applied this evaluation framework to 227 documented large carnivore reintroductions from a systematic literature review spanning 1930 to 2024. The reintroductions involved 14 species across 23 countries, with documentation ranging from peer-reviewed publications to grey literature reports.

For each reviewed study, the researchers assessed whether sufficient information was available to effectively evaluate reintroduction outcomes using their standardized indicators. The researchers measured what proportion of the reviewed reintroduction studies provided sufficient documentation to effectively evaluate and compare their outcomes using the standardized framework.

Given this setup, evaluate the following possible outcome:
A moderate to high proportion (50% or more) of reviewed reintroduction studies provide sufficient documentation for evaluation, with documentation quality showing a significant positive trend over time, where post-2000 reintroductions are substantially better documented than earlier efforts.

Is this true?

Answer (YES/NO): NO